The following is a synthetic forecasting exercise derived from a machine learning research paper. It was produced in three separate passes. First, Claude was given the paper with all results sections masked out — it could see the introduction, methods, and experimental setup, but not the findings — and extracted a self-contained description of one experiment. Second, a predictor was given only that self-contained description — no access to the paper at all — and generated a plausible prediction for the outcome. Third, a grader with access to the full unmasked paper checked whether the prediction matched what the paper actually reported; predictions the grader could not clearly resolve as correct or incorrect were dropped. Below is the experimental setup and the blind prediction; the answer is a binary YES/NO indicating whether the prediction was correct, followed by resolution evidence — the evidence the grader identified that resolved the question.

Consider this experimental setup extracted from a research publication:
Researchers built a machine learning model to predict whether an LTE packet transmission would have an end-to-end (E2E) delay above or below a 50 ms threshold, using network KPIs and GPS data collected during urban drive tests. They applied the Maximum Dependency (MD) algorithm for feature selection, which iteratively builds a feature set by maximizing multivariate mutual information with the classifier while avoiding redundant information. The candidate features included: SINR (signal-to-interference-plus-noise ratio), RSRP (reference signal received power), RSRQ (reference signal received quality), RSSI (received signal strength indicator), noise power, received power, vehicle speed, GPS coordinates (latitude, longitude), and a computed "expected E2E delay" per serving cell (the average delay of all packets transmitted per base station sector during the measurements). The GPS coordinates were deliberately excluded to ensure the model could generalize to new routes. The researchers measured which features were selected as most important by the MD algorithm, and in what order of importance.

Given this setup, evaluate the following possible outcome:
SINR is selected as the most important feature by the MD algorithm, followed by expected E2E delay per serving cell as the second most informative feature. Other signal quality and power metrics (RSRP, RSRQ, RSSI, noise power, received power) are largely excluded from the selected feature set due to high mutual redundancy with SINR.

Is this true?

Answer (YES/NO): NO